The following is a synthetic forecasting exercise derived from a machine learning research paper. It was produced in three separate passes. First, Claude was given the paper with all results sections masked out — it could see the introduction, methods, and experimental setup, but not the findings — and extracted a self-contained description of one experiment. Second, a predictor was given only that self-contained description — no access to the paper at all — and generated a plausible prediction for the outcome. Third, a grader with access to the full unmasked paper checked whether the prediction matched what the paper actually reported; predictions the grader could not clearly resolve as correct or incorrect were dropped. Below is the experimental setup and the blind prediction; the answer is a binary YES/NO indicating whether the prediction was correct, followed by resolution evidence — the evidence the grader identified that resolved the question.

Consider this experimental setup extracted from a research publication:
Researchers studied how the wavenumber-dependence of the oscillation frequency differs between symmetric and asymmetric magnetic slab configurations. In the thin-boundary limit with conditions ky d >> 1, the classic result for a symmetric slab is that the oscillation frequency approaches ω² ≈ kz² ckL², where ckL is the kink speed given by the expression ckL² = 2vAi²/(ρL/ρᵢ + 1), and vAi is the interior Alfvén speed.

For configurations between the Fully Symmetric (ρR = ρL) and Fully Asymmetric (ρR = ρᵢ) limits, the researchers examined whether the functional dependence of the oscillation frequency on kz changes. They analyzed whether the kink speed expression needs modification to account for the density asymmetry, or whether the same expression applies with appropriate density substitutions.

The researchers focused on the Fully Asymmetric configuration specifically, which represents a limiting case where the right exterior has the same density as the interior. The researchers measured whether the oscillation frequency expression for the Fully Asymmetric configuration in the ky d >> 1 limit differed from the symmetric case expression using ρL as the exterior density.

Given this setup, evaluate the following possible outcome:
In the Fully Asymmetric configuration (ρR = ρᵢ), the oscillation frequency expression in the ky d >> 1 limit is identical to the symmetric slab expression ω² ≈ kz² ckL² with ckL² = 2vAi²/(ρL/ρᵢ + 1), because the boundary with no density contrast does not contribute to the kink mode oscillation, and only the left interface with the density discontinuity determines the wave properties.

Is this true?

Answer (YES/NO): YES